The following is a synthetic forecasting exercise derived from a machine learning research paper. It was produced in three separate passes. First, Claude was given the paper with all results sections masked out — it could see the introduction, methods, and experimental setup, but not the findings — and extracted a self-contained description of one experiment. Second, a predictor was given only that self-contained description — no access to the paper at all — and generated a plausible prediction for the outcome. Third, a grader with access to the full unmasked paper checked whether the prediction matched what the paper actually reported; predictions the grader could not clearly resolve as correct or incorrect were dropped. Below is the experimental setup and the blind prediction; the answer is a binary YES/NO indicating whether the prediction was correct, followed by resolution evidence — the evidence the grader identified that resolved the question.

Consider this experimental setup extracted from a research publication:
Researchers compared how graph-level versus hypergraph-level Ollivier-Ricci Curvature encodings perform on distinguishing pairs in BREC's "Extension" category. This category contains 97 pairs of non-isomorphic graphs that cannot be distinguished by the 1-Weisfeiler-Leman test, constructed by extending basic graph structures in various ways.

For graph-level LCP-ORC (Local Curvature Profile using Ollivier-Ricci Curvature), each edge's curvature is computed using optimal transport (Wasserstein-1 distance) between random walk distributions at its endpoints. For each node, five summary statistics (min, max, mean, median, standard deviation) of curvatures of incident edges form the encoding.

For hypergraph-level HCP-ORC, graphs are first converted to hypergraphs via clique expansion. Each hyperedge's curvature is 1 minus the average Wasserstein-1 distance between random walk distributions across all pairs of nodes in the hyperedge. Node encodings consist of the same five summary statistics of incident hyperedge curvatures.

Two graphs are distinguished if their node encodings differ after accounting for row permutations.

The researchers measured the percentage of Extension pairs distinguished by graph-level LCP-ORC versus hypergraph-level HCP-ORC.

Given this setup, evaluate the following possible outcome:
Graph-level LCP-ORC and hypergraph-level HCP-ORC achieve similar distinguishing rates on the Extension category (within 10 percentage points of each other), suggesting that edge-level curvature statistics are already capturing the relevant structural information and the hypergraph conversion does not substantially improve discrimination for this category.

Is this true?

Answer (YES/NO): YES